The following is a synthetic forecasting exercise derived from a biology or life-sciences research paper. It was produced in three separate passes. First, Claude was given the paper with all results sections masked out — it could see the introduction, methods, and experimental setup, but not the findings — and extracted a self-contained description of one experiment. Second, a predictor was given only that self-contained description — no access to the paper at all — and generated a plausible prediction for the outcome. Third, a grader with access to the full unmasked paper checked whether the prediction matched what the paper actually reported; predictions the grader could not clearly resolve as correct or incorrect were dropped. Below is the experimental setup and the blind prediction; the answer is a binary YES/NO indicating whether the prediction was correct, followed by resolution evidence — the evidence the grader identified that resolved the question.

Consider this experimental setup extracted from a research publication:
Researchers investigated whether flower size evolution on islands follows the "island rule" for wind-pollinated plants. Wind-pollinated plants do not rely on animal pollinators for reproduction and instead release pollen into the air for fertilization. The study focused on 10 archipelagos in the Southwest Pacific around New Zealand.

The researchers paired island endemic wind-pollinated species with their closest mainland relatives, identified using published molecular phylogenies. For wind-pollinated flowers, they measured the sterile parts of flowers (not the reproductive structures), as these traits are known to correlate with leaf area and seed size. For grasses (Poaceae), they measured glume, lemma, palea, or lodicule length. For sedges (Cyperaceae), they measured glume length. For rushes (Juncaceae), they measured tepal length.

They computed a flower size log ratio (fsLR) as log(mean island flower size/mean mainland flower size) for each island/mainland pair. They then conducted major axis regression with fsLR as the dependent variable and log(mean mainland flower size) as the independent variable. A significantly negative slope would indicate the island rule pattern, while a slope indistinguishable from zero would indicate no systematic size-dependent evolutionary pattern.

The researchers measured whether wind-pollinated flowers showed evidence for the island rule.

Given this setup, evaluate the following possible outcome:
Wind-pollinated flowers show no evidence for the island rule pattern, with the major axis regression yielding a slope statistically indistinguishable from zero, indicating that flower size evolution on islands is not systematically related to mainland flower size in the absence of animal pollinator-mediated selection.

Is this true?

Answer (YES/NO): YES